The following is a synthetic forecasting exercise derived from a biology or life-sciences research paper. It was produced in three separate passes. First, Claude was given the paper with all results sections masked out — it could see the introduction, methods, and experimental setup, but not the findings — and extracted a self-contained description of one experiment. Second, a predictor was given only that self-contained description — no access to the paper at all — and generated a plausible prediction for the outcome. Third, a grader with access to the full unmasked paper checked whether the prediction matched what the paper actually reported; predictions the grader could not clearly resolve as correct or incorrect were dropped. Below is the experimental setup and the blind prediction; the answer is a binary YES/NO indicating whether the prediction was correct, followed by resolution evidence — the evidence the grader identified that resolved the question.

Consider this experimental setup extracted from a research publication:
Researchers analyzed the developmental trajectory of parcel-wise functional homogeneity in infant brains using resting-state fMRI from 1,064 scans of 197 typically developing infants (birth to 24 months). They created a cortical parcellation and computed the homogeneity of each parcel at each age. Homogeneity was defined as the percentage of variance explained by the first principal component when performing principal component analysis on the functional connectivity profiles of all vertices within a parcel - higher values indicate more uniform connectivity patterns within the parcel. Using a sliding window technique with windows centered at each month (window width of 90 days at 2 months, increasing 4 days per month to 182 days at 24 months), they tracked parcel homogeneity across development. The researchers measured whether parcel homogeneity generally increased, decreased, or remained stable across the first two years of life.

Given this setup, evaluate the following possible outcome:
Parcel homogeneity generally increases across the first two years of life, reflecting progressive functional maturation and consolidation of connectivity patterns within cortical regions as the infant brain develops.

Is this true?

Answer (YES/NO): NO